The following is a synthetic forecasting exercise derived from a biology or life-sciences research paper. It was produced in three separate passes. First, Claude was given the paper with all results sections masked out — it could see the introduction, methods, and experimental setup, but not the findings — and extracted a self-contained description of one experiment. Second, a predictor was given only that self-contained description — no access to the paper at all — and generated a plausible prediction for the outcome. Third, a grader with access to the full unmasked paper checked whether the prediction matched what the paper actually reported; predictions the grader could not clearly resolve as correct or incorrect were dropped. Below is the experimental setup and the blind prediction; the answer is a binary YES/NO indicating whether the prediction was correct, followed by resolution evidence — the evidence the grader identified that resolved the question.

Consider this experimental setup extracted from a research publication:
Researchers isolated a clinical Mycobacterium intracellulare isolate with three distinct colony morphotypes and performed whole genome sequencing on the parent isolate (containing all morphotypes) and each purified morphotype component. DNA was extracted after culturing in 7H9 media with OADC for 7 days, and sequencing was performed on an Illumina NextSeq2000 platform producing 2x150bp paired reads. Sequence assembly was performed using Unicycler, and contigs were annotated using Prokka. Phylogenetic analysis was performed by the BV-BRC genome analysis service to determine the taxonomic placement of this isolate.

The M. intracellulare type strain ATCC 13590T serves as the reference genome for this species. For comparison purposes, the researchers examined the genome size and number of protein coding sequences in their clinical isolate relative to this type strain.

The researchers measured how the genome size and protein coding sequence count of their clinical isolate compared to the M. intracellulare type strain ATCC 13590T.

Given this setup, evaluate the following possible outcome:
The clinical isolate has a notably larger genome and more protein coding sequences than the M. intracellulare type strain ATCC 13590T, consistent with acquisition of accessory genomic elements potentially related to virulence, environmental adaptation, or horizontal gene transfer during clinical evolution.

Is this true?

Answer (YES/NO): YES